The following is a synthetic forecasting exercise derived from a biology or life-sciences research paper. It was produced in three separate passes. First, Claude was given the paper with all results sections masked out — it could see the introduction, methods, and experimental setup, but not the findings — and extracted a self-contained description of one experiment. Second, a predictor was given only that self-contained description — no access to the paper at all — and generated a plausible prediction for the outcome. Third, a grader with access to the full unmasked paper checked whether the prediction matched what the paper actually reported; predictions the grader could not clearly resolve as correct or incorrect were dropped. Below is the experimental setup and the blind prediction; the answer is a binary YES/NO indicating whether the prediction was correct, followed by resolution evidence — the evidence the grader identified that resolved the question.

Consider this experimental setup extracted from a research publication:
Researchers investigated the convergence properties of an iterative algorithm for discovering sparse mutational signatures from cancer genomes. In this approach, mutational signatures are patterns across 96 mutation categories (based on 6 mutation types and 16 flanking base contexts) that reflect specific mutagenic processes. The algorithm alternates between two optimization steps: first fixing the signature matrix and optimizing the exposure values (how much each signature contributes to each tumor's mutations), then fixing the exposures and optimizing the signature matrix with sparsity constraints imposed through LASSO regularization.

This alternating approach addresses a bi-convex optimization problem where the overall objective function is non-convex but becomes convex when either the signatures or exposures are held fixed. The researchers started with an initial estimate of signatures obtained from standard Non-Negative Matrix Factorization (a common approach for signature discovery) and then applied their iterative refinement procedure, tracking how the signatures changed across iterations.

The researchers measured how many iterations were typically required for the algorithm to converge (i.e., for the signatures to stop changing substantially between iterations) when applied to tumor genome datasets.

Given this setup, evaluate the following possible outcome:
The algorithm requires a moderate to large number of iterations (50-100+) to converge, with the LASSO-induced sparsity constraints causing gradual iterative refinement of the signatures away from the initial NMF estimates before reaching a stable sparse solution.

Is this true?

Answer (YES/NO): NO